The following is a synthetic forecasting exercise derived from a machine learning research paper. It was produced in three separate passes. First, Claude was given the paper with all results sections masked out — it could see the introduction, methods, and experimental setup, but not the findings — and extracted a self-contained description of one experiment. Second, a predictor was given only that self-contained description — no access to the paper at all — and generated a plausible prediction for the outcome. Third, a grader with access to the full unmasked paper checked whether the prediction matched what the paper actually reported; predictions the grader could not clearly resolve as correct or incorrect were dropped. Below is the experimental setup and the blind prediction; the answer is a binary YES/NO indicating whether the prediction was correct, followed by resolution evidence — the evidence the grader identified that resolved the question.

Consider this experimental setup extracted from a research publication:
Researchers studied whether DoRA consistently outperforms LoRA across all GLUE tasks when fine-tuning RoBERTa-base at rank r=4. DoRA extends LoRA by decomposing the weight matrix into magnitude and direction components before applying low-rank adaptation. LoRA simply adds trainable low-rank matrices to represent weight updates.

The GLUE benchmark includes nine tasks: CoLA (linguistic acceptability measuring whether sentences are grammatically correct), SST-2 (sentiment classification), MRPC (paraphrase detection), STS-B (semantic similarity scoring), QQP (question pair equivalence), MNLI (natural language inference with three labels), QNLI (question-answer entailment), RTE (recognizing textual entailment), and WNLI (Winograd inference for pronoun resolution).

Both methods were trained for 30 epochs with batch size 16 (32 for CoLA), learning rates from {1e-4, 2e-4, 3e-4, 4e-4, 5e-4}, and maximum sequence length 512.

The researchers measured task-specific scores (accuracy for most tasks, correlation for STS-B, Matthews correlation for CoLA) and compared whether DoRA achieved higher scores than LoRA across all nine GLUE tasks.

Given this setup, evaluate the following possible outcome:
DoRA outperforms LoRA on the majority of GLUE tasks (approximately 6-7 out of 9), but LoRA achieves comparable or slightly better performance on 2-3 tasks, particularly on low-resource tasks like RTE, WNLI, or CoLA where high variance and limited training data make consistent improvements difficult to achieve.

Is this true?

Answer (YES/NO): NO